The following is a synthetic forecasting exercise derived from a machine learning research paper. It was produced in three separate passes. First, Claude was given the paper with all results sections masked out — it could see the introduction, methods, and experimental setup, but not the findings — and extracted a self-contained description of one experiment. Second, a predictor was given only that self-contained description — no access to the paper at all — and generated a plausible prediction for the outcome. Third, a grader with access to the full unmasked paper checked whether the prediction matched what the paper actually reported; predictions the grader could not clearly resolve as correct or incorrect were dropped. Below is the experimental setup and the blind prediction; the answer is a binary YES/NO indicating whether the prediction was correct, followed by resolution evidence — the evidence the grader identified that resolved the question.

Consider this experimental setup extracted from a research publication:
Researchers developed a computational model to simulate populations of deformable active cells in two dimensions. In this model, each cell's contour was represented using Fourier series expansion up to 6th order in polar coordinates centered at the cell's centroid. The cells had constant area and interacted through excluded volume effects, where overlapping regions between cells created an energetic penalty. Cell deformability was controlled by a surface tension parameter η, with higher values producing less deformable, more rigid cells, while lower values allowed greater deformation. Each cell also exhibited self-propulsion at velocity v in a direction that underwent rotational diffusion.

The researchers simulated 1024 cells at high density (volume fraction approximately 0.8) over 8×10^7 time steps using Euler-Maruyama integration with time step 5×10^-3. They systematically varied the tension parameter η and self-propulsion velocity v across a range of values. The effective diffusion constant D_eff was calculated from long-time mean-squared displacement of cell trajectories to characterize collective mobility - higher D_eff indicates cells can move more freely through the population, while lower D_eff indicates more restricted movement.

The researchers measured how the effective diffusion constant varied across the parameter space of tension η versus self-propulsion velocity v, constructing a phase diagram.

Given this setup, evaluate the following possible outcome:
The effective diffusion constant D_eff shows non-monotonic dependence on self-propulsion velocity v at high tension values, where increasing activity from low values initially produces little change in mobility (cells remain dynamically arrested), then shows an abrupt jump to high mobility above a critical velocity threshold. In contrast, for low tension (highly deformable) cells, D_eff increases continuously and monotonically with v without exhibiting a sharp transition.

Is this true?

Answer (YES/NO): NO